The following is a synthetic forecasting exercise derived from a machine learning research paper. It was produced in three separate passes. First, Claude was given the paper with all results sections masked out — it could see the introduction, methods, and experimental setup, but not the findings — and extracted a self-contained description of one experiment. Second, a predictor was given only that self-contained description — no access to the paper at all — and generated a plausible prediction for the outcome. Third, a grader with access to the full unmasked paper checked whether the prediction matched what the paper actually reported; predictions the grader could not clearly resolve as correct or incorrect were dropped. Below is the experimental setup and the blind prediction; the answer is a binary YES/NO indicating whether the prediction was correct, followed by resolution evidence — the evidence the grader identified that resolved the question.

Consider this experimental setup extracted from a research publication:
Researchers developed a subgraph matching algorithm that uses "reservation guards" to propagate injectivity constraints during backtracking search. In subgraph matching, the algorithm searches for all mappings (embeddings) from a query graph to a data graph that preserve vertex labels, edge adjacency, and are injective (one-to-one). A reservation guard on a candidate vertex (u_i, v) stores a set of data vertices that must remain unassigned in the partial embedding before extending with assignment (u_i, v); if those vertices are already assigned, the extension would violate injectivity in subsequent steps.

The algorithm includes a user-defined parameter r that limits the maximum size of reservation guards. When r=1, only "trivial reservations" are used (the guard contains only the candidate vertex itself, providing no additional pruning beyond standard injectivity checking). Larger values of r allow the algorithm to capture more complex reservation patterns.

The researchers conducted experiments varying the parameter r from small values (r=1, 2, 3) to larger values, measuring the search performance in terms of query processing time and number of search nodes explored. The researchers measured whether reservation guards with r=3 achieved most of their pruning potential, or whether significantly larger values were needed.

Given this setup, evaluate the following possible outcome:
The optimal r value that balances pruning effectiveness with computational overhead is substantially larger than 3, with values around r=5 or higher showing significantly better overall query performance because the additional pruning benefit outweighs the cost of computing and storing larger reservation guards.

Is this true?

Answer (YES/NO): NO